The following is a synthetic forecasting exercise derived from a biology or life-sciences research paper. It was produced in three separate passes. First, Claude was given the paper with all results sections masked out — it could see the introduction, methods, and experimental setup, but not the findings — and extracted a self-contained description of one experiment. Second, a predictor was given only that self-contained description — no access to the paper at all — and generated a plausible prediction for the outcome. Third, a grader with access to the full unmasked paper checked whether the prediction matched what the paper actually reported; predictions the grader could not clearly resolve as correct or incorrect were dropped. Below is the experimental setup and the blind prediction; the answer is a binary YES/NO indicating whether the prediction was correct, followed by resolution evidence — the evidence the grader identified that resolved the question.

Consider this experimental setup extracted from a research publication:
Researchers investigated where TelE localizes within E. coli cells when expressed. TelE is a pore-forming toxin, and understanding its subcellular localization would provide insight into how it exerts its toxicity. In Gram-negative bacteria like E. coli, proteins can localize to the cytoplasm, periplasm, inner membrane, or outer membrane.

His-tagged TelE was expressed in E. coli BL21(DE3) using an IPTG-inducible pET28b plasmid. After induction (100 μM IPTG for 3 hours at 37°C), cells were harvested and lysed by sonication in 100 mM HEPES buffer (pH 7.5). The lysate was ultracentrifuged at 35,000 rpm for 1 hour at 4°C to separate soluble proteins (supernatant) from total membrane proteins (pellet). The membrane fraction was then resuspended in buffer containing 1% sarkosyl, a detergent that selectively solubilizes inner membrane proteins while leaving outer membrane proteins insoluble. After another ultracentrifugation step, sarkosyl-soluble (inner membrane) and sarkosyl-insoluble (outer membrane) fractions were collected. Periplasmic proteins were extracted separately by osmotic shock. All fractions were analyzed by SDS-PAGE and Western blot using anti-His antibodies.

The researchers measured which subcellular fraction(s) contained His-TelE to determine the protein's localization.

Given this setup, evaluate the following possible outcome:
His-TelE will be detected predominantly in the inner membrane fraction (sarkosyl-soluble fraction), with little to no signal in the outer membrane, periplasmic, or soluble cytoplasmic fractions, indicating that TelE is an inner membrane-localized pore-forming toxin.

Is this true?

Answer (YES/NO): NO